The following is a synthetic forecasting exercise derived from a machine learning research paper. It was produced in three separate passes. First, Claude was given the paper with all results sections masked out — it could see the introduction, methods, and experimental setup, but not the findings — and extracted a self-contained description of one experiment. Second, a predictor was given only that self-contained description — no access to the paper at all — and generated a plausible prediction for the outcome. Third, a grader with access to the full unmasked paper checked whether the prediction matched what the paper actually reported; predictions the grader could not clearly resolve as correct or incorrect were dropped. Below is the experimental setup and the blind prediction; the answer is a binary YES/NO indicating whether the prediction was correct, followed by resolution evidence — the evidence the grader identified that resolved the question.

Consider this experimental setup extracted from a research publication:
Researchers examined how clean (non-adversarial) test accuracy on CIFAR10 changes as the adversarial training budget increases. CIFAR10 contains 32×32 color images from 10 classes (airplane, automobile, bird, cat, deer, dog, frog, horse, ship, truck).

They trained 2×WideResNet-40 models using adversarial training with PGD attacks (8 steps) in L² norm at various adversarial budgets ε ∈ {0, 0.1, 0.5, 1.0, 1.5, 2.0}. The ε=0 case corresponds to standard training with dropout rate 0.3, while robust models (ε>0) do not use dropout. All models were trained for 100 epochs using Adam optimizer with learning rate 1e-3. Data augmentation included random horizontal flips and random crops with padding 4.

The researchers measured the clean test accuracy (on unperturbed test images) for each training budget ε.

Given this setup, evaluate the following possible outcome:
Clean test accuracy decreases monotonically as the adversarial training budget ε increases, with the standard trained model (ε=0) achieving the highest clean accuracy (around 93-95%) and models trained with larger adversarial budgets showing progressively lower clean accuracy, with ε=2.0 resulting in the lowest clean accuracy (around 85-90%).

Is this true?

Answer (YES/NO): NO